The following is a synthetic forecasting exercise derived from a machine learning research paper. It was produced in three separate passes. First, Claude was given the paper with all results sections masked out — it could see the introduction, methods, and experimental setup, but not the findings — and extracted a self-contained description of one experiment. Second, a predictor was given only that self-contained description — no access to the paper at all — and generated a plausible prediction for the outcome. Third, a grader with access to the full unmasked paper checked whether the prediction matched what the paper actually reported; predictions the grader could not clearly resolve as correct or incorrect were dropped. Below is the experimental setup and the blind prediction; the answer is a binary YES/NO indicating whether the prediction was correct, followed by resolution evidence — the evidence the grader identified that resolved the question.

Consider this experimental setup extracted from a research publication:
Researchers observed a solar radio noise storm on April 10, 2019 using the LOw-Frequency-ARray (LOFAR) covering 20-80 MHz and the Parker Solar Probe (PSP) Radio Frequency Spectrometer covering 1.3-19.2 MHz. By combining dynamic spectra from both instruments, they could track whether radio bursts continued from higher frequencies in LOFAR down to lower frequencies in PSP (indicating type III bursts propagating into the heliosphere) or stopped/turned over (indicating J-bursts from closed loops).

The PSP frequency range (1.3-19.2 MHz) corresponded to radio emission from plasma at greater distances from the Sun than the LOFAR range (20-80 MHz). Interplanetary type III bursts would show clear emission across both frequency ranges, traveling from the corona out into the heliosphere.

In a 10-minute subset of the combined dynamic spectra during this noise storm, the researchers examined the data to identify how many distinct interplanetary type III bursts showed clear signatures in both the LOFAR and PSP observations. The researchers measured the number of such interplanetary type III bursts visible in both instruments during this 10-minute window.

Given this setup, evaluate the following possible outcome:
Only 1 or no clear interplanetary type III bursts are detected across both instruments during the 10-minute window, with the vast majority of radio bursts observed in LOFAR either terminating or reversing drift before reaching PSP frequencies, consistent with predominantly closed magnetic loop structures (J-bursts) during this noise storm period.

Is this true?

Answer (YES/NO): NO